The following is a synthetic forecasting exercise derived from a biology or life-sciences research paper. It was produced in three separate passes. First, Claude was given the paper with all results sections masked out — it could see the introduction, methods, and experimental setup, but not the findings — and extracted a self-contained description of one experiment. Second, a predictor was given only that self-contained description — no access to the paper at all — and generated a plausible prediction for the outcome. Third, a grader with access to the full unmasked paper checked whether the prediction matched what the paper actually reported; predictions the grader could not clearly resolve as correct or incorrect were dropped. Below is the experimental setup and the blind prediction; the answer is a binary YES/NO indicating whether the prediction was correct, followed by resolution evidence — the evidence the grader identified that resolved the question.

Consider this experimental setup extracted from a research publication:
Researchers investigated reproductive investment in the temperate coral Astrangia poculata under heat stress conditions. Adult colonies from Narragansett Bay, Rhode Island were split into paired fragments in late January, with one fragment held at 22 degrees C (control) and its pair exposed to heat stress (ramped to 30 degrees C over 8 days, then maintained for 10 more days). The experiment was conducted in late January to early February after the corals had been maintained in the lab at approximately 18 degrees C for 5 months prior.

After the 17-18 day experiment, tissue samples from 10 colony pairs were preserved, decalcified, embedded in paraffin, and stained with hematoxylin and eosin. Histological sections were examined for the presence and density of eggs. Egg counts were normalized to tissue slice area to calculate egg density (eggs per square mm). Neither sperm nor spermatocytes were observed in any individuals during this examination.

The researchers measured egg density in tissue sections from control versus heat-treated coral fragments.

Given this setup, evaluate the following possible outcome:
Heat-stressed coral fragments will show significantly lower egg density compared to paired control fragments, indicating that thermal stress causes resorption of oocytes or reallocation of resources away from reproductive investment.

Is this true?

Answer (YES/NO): YES